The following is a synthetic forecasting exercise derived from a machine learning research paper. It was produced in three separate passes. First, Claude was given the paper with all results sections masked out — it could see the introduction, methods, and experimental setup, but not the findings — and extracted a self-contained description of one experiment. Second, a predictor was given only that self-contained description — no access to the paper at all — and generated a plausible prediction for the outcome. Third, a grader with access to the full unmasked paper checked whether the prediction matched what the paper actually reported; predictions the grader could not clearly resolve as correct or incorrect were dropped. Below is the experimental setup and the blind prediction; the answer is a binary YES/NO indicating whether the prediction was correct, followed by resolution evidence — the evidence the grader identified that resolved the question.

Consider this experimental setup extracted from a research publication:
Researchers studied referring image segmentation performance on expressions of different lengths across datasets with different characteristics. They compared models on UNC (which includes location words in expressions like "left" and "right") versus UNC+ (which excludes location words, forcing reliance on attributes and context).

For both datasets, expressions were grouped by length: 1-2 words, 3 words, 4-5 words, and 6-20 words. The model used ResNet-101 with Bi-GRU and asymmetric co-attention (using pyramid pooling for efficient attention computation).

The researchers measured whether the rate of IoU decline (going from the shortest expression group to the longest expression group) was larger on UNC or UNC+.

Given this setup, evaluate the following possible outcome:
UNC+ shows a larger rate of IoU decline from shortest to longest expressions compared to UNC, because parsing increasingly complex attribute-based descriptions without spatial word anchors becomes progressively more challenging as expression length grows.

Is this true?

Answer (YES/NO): YES